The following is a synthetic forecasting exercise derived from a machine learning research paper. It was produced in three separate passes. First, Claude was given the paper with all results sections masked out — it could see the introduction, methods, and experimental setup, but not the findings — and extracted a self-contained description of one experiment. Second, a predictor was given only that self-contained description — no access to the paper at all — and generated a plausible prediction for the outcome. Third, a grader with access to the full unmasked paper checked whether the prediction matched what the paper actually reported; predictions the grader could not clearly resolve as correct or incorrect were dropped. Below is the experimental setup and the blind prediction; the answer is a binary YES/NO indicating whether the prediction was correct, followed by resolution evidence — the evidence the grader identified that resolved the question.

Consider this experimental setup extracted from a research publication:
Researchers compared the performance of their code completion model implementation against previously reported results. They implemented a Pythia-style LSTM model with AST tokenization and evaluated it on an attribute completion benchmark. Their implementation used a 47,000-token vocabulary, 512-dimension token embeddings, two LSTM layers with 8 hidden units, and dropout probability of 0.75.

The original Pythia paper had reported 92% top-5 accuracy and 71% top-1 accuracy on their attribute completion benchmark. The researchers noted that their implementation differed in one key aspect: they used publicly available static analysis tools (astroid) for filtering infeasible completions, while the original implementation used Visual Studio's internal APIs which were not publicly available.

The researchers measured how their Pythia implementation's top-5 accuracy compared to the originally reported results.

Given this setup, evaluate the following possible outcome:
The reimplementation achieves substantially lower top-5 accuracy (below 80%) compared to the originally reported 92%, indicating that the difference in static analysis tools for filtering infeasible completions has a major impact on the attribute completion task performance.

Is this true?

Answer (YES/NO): NO